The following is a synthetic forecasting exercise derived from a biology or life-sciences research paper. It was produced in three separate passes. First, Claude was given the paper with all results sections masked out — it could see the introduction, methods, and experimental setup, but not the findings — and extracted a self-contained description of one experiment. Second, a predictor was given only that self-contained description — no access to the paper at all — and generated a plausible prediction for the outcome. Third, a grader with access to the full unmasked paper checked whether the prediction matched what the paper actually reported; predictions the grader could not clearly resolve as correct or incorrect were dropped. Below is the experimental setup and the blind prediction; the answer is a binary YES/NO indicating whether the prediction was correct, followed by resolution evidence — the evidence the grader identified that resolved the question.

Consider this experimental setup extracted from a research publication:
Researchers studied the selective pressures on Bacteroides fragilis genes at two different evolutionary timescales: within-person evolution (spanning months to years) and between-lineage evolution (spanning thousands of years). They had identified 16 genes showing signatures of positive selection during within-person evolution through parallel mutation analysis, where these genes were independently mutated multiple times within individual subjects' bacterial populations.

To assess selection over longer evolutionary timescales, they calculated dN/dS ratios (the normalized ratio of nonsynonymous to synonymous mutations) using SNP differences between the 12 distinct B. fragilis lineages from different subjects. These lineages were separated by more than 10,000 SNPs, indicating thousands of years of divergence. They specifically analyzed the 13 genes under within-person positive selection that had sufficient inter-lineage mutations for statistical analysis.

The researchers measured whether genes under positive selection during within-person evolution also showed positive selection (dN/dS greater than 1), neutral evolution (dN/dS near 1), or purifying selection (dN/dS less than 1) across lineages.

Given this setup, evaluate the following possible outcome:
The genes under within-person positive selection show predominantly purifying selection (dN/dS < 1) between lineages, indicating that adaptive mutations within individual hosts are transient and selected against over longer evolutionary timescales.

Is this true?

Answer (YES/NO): YES